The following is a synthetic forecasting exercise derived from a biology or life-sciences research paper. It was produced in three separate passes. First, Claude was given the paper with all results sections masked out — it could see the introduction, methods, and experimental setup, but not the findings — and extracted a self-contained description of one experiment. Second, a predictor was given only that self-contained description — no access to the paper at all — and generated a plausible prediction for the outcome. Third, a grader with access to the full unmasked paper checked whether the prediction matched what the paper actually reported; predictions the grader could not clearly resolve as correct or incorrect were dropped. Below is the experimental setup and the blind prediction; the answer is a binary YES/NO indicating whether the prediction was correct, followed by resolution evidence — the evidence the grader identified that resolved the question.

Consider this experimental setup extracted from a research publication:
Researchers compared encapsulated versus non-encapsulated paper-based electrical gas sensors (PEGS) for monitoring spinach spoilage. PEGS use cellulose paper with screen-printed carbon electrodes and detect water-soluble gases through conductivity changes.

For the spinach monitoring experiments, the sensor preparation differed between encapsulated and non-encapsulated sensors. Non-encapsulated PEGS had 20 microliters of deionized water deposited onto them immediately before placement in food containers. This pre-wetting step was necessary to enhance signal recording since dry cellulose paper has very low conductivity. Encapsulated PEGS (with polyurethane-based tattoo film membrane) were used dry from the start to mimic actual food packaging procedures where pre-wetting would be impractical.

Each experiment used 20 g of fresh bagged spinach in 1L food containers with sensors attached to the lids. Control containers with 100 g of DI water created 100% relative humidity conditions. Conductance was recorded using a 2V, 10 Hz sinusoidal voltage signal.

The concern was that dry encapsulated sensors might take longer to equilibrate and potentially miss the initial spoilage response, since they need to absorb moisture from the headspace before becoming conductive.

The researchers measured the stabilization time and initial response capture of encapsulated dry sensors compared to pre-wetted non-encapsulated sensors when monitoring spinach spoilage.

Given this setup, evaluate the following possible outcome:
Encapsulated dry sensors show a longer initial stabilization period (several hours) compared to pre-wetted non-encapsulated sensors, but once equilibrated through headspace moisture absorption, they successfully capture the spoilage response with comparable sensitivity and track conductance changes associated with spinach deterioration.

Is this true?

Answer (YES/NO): YES